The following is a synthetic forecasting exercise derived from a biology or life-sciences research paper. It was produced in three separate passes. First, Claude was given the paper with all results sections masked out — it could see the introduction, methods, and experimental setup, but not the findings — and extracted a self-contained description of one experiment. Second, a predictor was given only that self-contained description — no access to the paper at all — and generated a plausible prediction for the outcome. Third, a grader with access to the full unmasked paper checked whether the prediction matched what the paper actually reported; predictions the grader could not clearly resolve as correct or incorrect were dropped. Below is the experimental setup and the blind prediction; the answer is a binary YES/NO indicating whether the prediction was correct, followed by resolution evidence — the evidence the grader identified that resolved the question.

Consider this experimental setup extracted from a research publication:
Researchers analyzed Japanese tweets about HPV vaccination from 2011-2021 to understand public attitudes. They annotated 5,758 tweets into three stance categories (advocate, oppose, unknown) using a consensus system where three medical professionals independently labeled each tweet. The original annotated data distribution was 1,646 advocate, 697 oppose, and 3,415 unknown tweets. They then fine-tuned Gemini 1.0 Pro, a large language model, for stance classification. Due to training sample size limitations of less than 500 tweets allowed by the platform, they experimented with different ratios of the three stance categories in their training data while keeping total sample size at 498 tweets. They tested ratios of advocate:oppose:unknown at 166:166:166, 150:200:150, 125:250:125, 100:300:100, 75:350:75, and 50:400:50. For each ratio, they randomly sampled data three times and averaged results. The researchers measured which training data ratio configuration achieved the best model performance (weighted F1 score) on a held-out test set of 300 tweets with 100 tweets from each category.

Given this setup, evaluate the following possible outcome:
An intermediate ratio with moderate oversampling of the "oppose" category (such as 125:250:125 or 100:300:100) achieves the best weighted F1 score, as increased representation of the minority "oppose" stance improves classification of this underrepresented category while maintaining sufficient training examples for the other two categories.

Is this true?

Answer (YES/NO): NO